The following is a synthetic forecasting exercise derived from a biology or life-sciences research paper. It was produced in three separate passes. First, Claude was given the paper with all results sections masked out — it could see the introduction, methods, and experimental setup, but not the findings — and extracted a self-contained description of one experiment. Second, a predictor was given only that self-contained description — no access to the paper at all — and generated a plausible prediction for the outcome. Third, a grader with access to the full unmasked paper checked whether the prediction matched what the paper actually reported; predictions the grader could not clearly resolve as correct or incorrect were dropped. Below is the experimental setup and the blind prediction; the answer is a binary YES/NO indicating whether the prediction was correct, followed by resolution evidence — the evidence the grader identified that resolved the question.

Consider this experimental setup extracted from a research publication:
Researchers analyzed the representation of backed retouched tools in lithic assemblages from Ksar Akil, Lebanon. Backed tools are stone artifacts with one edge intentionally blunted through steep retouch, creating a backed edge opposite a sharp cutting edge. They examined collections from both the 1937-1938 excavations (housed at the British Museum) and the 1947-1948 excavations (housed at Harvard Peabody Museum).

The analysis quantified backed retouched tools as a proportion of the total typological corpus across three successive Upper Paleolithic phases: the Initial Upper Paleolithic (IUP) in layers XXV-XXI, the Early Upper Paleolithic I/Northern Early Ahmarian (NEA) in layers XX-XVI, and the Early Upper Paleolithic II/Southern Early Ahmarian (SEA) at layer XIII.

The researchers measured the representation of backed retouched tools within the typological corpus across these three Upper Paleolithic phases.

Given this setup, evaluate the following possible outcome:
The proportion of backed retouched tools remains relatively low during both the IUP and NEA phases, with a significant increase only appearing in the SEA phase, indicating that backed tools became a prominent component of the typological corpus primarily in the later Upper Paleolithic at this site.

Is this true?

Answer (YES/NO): NO